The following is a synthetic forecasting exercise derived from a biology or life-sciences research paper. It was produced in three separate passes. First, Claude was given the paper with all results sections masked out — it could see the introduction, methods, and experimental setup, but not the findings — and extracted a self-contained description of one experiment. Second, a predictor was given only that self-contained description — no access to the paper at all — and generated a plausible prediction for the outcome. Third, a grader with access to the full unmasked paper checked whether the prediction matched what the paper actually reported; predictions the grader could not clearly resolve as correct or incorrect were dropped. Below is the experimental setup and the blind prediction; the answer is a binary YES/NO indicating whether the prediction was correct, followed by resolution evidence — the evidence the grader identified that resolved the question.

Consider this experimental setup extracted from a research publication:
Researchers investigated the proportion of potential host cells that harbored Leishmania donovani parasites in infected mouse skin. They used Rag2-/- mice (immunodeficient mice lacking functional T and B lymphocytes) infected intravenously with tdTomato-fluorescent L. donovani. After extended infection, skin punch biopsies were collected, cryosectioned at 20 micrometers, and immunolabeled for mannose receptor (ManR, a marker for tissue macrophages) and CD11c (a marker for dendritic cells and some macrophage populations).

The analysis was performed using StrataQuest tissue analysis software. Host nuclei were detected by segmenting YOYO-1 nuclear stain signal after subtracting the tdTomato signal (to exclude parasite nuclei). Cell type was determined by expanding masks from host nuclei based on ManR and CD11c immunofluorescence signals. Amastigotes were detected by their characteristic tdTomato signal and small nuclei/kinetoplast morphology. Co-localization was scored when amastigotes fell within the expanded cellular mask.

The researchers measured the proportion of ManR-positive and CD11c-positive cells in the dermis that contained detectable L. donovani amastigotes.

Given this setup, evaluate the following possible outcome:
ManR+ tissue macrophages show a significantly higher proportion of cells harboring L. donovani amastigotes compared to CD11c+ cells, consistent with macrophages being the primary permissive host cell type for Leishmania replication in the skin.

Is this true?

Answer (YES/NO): YES